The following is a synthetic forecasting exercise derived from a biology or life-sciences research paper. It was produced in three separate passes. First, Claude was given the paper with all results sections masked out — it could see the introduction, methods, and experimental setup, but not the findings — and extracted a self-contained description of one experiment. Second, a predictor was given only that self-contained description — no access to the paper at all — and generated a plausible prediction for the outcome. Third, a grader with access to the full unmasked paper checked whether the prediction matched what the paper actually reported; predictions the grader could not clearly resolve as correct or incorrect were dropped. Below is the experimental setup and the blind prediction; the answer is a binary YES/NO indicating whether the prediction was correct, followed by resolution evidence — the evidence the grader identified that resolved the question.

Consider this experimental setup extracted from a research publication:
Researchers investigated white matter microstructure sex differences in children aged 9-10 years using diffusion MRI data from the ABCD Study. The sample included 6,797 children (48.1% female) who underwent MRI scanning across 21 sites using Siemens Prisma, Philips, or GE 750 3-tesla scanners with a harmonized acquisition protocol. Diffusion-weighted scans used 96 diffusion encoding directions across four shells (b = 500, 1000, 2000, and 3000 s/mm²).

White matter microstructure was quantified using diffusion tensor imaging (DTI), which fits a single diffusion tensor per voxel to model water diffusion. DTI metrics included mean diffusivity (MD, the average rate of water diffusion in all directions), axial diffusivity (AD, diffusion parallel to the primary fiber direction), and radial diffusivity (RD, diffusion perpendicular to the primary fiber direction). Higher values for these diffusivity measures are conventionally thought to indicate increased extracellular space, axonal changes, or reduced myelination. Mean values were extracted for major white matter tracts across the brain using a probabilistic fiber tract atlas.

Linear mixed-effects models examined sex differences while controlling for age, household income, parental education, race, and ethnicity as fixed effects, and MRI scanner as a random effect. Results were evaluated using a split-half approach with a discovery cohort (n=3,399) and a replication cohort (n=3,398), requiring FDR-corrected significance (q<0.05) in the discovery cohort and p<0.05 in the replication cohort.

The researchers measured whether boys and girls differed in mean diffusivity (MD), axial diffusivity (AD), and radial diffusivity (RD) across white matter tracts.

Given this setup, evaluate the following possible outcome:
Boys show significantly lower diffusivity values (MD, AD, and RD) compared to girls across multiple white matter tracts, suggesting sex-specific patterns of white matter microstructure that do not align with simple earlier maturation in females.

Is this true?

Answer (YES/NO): NO